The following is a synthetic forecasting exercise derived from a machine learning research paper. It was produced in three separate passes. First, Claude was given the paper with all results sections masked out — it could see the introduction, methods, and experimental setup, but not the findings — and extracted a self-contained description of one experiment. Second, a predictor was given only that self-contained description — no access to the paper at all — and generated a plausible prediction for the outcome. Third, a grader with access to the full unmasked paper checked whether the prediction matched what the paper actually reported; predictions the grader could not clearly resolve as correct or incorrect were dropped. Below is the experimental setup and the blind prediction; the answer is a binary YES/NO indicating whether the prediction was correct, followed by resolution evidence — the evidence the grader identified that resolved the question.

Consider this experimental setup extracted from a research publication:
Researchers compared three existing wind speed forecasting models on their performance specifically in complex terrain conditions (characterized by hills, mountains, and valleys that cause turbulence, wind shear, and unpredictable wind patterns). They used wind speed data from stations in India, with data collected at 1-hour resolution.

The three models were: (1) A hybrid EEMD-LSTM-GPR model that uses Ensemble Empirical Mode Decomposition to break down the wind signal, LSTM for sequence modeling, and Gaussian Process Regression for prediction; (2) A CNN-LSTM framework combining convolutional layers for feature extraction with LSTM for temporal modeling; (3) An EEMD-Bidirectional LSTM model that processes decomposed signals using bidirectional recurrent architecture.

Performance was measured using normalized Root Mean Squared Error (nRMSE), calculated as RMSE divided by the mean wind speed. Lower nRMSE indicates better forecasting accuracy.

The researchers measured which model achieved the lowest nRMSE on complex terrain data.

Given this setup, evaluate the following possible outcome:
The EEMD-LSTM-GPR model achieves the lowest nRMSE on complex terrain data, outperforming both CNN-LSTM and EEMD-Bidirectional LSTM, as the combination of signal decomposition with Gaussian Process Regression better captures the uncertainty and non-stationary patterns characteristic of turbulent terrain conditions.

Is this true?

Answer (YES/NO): NO